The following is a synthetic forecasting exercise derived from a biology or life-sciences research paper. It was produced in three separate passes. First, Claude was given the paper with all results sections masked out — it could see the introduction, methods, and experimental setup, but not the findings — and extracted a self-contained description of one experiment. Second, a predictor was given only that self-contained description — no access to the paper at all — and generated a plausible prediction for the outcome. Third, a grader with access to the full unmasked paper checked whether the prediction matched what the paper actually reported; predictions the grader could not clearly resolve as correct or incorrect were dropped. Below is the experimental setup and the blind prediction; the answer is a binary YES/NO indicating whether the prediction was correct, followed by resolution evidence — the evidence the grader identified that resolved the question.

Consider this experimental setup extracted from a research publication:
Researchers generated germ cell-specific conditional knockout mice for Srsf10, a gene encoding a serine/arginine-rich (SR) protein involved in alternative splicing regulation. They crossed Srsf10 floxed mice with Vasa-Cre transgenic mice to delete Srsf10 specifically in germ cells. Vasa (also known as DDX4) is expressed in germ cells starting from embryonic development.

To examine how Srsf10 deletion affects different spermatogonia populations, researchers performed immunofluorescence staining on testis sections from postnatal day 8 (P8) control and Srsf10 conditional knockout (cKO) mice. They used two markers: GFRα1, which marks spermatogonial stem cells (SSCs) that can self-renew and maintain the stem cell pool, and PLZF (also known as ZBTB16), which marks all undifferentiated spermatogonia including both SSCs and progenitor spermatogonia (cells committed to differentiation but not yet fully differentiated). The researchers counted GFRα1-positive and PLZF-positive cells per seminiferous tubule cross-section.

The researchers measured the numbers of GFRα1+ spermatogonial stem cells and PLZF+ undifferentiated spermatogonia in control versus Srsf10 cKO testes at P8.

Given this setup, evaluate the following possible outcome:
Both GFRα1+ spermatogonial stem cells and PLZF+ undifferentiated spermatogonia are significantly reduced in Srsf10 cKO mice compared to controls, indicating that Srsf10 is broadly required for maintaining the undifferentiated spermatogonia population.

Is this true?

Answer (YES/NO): NO